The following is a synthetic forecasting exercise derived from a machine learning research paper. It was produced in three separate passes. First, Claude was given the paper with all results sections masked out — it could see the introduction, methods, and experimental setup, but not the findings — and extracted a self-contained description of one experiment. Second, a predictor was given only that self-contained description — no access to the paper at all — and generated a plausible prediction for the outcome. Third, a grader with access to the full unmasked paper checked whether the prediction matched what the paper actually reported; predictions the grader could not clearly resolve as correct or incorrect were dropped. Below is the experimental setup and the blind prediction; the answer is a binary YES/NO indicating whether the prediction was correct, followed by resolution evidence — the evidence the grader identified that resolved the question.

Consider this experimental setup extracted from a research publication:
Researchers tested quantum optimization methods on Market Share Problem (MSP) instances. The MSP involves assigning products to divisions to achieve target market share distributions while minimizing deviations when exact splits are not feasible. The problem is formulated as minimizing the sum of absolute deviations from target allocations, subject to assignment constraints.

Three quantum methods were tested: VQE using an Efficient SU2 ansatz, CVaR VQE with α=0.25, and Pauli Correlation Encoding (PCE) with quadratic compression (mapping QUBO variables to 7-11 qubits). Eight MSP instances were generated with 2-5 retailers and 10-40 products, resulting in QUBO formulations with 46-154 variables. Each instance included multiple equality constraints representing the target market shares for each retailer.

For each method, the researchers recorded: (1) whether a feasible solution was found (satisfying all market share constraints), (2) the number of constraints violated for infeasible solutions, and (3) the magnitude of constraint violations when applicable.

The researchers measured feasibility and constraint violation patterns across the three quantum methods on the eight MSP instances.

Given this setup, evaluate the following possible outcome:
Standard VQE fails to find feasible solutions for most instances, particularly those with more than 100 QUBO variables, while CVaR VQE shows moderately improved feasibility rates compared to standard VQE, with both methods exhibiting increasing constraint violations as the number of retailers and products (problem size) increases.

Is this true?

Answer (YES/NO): NO